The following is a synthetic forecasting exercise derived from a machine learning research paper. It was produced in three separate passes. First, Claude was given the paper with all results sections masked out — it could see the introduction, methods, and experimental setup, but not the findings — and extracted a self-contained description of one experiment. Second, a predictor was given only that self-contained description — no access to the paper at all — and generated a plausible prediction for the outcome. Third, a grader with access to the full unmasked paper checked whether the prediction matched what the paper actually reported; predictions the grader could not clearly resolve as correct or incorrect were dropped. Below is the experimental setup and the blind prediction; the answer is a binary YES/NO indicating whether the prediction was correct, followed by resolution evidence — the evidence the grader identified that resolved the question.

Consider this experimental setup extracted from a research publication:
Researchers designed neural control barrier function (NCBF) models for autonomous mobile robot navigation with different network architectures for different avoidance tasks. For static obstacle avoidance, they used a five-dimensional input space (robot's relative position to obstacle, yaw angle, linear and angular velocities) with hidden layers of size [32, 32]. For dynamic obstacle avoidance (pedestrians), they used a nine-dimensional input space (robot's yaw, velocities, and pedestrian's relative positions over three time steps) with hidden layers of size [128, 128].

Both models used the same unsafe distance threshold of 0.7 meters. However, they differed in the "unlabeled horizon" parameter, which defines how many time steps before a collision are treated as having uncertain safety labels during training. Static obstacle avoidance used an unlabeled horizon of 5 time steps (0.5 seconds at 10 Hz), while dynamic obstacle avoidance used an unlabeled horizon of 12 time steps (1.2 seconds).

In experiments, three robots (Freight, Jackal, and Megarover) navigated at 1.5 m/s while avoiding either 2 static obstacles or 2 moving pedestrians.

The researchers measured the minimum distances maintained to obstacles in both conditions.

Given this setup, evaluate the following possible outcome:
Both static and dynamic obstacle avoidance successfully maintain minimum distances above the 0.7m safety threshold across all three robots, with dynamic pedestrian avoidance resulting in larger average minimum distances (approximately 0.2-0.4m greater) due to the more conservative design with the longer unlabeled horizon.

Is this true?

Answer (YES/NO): NO